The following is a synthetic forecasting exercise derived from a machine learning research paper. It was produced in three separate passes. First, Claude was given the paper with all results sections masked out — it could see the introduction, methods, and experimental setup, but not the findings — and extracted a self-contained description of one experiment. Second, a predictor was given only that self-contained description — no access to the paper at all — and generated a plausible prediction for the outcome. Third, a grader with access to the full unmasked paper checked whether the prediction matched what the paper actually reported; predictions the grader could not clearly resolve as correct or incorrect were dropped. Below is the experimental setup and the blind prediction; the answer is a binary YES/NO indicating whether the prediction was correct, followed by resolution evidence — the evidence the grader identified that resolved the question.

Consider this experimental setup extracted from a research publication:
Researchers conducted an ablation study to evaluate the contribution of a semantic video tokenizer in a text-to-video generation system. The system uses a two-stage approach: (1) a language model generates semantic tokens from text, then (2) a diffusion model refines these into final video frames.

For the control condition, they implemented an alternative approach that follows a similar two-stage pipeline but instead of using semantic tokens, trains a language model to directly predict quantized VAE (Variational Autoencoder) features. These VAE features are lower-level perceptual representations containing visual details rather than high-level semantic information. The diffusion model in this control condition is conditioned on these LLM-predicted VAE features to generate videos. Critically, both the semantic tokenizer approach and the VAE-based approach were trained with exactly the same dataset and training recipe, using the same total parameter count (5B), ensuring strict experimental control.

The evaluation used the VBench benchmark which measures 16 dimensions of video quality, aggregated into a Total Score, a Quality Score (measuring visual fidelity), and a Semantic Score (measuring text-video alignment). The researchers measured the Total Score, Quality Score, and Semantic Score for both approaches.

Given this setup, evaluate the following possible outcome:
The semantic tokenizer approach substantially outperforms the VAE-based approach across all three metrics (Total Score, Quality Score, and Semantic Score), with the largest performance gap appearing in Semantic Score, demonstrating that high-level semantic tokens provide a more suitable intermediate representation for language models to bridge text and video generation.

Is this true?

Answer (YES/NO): YES